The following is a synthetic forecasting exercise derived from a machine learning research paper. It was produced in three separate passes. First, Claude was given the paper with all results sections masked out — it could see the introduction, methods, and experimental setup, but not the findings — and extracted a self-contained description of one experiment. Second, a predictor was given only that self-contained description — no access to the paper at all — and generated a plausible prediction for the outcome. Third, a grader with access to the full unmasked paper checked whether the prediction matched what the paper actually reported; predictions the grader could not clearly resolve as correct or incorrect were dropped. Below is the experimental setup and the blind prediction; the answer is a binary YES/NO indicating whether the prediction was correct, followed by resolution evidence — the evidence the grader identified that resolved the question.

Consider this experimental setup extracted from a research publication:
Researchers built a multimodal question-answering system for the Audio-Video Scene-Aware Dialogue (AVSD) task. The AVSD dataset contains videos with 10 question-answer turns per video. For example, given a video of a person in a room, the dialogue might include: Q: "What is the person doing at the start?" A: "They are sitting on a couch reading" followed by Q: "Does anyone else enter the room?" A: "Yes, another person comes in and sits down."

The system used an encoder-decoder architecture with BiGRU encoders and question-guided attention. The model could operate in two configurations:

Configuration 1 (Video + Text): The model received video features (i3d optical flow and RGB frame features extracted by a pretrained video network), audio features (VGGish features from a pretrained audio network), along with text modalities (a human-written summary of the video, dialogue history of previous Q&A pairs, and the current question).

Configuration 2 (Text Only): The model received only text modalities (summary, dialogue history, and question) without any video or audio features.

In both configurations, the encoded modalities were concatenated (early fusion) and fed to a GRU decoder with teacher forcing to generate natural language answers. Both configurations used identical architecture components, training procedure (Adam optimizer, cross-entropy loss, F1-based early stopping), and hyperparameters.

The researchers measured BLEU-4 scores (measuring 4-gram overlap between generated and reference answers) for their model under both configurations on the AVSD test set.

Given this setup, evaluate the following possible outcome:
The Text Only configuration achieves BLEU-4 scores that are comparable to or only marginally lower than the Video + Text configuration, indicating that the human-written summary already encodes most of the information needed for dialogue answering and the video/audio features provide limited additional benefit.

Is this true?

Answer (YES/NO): NO